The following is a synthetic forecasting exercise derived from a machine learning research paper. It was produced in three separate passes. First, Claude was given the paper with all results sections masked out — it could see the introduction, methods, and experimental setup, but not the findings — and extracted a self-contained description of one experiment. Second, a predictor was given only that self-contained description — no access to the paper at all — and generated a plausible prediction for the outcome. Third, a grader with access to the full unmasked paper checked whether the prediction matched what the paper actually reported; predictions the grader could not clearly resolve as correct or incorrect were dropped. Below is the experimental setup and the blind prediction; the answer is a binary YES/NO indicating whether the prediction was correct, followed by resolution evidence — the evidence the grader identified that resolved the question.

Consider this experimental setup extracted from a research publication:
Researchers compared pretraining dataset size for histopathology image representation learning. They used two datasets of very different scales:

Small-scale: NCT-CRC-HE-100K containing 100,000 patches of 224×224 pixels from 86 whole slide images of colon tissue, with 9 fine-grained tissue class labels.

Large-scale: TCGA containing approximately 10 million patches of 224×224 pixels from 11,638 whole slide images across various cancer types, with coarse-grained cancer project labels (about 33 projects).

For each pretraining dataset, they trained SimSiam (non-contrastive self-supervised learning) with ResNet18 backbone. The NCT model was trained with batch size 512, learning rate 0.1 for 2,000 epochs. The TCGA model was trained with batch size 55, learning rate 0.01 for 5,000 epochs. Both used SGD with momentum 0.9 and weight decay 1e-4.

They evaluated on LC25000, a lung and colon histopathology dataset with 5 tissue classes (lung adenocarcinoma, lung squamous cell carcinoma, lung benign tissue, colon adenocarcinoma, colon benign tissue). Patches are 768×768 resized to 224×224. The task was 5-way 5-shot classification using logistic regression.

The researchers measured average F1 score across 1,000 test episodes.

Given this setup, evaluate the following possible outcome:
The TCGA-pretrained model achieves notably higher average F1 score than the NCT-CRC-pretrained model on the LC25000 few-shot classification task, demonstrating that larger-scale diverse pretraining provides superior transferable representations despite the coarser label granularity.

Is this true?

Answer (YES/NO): YES